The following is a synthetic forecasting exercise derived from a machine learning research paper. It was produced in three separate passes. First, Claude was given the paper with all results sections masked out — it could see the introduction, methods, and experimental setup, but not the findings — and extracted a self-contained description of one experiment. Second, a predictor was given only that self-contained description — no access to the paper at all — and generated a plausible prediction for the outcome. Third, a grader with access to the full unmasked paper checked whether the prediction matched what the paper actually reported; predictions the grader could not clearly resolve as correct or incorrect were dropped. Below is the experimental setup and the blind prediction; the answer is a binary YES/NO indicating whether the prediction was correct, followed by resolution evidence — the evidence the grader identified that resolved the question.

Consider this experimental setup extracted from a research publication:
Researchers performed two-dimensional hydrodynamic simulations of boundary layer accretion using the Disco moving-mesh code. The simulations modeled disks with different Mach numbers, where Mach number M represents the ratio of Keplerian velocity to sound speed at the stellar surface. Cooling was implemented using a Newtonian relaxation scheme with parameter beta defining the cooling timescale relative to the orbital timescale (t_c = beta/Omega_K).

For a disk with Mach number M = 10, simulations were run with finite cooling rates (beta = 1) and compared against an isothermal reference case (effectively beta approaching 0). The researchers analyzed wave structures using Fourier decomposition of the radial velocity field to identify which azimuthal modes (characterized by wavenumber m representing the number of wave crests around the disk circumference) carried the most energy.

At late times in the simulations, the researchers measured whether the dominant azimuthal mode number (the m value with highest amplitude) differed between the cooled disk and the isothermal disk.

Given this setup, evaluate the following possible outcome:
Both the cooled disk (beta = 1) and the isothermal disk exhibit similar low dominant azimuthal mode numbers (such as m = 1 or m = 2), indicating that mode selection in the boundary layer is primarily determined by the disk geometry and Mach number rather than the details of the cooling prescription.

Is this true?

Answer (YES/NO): NO